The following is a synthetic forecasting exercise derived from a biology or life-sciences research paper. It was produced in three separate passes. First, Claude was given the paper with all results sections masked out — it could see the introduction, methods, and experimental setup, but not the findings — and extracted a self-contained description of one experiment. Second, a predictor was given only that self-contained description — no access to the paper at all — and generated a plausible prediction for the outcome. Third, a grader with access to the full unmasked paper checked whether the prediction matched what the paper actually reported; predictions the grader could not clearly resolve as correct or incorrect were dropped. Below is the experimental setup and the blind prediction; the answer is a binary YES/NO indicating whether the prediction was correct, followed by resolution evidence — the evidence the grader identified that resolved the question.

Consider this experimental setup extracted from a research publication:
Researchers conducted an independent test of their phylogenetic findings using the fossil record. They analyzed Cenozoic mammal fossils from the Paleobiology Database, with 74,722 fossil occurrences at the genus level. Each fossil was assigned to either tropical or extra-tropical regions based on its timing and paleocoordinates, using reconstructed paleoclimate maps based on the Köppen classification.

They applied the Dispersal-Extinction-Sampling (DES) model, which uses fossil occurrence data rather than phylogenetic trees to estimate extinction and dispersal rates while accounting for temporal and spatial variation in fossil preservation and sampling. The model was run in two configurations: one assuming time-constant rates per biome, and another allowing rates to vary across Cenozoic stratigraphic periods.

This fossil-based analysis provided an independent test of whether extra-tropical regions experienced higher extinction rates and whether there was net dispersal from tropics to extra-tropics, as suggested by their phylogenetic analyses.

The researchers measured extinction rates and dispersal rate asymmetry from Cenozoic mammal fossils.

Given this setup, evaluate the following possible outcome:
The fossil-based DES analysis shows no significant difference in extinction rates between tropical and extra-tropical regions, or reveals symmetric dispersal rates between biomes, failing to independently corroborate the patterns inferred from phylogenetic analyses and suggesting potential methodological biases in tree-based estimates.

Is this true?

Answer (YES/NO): NO